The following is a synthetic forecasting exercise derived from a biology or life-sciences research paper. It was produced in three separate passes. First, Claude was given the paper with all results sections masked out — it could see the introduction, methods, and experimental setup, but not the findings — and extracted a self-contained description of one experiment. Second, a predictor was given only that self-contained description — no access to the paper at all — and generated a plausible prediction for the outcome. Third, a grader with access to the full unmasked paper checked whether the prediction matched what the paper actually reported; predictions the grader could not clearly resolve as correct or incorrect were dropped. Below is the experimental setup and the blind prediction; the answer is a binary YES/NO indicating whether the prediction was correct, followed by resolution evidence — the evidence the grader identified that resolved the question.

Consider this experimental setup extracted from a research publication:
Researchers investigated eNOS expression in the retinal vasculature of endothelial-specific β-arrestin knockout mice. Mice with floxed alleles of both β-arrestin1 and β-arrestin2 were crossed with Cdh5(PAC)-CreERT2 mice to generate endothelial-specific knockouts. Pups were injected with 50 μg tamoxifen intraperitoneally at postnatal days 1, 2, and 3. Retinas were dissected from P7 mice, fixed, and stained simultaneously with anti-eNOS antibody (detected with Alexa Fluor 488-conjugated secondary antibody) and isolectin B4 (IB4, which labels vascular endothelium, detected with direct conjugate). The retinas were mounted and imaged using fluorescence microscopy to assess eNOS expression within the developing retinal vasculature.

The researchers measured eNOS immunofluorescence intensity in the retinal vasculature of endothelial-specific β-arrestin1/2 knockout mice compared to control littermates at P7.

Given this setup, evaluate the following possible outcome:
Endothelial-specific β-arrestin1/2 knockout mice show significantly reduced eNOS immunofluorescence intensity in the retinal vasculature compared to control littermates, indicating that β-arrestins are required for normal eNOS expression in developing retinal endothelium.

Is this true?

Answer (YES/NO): YES